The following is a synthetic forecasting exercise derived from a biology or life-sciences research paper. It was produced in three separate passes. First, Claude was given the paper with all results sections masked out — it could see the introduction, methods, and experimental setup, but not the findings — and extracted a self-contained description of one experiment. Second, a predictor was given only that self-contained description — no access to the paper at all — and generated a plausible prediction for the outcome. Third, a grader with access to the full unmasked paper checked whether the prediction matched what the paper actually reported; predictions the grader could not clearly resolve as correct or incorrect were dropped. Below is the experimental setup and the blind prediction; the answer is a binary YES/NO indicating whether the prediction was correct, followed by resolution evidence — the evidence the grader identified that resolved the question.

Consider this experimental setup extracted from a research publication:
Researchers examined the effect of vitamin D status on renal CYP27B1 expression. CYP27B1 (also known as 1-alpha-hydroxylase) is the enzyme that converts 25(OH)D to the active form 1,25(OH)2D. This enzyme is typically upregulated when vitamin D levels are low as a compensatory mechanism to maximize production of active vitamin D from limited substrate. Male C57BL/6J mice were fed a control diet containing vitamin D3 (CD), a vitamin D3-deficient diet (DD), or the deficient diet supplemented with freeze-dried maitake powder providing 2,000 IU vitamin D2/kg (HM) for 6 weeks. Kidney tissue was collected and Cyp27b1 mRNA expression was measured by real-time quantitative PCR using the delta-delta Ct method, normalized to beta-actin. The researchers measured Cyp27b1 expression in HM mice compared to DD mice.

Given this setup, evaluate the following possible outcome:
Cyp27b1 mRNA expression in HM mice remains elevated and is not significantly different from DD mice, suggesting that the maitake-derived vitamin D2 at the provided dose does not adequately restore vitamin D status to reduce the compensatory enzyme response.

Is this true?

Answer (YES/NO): NO